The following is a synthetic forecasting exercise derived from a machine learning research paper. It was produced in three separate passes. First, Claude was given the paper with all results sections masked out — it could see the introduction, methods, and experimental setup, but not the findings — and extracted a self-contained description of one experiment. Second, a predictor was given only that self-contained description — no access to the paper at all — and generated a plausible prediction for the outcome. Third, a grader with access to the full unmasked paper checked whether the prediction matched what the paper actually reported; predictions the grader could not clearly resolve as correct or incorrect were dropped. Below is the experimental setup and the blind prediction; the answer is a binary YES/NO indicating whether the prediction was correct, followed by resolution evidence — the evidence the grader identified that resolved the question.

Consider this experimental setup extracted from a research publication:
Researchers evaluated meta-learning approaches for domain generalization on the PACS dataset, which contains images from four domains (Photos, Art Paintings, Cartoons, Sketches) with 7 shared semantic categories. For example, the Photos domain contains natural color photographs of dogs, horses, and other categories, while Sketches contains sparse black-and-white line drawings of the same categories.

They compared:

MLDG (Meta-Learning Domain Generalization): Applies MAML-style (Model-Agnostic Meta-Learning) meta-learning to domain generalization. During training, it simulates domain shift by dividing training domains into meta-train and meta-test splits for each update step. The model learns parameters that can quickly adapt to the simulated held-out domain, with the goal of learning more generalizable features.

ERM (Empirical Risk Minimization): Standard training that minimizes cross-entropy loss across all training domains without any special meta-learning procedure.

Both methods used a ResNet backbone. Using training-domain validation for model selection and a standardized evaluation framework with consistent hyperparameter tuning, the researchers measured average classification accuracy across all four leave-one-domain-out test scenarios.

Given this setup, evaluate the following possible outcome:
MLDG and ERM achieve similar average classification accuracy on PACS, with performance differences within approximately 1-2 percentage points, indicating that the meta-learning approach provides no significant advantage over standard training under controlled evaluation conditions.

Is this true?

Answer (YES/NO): YES